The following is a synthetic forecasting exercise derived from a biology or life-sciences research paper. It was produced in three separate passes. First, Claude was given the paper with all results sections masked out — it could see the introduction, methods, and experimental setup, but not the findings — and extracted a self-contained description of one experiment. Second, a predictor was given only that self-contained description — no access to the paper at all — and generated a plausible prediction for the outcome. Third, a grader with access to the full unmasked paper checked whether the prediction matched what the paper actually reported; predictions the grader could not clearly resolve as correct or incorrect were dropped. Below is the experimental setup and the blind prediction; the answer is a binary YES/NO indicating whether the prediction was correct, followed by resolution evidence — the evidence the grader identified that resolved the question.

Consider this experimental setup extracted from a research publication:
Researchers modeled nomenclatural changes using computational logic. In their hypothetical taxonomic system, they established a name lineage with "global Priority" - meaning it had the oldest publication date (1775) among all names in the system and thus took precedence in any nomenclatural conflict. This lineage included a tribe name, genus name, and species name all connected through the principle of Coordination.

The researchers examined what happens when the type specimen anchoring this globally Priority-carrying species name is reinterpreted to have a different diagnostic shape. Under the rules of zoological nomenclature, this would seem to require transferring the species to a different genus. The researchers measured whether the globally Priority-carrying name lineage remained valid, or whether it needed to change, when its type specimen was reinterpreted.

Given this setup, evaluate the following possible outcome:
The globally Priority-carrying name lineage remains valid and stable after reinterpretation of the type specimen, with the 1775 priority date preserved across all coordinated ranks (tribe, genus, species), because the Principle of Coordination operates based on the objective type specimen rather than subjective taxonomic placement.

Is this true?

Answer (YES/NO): NO